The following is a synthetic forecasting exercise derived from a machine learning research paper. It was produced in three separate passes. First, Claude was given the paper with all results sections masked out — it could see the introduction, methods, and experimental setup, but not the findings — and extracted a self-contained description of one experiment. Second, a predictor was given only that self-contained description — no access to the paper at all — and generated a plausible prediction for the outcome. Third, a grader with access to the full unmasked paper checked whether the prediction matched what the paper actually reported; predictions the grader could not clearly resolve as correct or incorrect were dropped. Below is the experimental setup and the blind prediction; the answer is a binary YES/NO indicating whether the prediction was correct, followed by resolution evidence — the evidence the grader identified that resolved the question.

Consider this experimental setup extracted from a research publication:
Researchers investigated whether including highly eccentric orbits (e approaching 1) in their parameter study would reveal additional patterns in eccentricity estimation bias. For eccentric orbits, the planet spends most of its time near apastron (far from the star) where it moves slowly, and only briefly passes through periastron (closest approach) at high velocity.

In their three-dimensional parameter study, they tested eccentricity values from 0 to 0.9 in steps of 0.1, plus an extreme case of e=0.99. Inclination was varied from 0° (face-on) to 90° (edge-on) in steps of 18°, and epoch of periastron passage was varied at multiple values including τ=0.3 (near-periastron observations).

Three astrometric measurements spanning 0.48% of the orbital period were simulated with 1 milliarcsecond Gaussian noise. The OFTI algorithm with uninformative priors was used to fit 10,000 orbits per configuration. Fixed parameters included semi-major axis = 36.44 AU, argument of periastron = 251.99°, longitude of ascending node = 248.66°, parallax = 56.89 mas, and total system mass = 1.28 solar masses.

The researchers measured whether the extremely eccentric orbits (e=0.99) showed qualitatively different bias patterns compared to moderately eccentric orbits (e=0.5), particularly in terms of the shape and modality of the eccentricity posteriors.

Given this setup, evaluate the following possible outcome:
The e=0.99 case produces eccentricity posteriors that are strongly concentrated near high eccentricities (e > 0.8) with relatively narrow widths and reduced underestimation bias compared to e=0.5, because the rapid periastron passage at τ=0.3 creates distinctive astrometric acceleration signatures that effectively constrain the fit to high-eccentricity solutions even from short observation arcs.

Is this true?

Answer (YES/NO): NO